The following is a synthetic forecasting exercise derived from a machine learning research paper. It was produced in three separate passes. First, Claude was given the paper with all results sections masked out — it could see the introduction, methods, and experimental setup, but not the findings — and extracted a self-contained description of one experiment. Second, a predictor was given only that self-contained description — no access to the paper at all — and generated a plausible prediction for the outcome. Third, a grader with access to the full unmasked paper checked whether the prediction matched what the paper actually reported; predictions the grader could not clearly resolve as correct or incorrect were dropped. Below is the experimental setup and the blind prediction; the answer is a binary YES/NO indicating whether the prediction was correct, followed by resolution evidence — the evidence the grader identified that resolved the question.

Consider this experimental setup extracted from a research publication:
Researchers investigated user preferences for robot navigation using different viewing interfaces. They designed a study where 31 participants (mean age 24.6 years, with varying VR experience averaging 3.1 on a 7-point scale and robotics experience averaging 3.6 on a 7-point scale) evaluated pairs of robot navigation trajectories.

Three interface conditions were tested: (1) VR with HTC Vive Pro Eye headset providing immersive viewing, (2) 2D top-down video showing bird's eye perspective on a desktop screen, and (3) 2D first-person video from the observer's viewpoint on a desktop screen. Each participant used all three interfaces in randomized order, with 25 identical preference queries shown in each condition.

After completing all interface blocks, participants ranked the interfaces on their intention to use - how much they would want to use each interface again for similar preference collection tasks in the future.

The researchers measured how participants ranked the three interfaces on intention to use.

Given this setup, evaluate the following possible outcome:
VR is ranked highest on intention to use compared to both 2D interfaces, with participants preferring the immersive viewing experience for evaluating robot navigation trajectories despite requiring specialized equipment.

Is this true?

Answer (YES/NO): YES